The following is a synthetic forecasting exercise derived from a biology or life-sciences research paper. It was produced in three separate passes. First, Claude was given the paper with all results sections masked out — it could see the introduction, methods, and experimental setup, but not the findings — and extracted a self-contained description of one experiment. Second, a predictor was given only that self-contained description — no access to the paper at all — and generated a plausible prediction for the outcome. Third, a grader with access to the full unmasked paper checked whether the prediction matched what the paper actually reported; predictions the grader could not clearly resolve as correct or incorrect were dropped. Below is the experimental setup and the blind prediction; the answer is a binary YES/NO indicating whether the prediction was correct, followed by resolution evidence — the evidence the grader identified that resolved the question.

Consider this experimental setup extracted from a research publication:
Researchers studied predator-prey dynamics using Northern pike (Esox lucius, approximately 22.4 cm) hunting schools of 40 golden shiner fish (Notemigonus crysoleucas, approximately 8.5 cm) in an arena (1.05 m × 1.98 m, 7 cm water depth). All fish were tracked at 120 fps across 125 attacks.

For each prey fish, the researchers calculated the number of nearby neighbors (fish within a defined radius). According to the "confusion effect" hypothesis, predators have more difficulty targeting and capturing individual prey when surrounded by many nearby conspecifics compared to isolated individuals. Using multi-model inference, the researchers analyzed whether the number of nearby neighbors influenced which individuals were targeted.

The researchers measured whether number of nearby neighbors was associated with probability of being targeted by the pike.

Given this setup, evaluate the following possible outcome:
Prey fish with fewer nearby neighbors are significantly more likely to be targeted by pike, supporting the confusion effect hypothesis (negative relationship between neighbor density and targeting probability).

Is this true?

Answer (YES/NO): YES